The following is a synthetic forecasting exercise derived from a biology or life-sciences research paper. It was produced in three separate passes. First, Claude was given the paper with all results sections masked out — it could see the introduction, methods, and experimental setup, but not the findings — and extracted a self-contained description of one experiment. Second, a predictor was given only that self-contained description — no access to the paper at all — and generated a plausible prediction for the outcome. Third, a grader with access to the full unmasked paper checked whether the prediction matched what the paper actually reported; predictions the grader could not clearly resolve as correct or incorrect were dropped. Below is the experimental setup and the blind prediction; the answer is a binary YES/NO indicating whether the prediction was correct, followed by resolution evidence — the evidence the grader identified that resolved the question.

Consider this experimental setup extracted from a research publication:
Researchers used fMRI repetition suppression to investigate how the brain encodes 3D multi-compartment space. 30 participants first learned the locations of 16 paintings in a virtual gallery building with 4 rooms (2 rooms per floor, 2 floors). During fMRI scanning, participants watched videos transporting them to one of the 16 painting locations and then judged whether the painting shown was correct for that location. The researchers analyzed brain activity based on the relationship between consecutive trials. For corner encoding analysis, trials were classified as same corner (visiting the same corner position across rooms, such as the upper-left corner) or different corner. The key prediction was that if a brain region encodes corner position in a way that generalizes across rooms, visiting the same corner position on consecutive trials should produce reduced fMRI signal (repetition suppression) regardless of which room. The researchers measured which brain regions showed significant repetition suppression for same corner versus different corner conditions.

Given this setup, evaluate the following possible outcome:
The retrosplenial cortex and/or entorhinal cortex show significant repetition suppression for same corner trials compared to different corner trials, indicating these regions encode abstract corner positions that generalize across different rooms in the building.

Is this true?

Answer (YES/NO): NO